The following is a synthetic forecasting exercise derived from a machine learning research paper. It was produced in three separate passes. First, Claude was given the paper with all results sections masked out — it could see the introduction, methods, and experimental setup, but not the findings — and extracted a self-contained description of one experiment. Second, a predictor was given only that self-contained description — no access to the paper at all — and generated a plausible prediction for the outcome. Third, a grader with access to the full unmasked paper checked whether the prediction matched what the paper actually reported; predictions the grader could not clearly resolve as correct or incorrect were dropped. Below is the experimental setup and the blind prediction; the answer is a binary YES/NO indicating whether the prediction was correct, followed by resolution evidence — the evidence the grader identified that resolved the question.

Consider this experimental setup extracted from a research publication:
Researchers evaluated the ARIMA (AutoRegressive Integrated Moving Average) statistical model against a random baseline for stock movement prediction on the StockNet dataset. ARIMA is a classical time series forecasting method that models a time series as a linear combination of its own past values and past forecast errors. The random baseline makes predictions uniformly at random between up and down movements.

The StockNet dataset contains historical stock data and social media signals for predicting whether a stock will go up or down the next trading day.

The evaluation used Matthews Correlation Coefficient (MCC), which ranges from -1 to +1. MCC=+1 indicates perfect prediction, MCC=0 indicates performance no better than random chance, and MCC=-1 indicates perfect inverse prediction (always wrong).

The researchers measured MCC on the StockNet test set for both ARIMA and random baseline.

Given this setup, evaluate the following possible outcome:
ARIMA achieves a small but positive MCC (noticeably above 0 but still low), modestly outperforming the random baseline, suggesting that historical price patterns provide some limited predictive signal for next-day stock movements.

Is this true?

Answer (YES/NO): NO